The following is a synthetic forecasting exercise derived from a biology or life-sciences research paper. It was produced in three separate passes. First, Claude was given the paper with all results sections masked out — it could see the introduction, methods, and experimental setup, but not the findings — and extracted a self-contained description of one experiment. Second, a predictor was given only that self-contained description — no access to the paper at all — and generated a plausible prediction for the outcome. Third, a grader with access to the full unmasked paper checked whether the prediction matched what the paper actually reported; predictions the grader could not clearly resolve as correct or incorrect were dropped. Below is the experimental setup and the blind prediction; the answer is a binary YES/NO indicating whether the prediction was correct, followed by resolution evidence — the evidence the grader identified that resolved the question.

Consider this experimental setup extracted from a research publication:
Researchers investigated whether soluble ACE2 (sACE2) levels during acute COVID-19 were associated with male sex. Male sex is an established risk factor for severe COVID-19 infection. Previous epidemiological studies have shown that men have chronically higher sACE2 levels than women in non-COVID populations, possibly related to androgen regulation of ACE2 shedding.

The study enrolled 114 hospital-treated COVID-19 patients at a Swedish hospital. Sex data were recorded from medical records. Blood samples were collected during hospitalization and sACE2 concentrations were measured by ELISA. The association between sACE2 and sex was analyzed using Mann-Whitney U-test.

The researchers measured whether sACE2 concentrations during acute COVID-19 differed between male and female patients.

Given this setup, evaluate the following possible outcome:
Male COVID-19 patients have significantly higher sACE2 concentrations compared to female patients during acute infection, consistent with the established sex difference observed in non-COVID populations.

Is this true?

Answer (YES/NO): YES